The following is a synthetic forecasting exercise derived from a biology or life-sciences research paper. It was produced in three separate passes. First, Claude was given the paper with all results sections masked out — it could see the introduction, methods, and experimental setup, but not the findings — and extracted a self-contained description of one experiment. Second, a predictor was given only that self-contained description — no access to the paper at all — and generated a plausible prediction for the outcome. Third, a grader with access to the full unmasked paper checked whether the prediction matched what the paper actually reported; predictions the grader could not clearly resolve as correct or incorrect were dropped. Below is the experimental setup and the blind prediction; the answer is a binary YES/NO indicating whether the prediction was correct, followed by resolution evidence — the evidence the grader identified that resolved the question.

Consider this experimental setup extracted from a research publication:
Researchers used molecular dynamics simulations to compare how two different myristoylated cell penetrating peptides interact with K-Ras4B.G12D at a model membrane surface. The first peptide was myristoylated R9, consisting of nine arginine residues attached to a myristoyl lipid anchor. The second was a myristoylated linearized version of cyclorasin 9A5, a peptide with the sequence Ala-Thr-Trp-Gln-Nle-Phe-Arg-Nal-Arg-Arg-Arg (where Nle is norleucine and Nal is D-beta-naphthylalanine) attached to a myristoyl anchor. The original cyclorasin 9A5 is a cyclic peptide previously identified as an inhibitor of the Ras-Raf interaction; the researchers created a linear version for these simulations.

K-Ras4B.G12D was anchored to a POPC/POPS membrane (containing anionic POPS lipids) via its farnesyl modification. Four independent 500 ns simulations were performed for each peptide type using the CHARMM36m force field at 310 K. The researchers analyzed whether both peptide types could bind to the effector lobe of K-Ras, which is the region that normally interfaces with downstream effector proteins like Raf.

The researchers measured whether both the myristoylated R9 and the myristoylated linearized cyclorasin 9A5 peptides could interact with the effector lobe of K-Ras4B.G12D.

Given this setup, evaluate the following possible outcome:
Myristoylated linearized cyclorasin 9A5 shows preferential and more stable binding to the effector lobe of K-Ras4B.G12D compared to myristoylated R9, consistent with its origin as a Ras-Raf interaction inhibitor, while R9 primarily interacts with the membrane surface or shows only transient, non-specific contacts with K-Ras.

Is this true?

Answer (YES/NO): NO